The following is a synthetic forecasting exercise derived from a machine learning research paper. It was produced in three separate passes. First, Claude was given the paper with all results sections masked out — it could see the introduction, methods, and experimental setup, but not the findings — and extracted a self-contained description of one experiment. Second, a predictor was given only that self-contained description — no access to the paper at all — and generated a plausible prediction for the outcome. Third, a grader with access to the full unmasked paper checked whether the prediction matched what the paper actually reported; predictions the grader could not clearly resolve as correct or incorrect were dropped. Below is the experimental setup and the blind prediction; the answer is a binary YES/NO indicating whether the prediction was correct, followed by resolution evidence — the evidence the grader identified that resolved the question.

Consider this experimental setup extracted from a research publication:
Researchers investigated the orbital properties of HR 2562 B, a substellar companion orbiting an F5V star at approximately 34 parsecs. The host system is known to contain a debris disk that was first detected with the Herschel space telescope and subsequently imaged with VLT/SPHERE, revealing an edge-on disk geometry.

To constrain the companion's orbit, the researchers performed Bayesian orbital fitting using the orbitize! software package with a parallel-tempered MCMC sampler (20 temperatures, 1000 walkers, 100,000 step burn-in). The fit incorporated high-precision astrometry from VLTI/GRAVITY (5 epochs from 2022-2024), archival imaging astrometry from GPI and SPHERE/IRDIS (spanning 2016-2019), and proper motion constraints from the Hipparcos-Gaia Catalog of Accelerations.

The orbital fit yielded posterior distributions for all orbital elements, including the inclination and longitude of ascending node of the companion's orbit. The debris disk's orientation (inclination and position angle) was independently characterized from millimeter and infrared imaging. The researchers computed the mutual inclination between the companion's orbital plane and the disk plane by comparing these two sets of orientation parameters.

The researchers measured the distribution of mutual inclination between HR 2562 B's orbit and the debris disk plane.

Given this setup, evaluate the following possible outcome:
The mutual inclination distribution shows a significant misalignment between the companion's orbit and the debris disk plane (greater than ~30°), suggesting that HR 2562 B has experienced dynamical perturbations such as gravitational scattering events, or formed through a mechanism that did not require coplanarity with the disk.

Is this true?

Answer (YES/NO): NO